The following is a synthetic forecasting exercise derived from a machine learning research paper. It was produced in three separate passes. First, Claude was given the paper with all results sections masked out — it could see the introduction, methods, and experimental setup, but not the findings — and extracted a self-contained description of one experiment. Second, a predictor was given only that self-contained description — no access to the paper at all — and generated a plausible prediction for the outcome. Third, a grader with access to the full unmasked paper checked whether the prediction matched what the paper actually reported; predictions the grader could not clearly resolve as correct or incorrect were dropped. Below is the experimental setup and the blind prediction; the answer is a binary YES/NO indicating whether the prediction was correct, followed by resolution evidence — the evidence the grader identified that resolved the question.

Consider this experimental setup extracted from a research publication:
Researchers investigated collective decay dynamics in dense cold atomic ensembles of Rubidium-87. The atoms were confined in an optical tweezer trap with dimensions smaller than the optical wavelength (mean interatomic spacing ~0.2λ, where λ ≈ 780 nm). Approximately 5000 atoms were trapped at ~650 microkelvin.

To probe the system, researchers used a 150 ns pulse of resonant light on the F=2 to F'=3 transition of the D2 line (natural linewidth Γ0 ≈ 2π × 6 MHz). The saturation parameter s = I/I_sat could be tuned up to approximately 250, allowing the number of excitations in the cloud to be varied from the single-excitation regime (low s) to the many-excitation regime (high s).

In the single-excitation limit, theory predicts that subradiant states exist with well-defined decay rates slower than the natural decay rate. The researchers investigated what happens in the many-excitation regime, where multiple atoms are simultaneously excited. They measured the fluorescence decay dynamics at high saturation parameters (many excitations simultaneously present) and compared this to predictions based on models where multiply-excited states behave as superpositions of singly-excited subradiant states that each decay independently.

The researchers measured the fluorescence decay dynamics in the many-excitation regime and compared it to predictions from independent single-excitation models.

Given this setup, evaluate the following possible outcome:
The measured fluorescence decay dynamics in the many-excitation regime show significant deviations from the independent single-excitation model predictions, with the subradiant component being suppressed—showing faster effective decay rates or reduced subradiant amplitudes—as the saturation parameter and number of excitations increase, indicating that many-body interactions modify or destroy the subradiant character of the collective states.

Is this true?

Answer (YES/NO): NO